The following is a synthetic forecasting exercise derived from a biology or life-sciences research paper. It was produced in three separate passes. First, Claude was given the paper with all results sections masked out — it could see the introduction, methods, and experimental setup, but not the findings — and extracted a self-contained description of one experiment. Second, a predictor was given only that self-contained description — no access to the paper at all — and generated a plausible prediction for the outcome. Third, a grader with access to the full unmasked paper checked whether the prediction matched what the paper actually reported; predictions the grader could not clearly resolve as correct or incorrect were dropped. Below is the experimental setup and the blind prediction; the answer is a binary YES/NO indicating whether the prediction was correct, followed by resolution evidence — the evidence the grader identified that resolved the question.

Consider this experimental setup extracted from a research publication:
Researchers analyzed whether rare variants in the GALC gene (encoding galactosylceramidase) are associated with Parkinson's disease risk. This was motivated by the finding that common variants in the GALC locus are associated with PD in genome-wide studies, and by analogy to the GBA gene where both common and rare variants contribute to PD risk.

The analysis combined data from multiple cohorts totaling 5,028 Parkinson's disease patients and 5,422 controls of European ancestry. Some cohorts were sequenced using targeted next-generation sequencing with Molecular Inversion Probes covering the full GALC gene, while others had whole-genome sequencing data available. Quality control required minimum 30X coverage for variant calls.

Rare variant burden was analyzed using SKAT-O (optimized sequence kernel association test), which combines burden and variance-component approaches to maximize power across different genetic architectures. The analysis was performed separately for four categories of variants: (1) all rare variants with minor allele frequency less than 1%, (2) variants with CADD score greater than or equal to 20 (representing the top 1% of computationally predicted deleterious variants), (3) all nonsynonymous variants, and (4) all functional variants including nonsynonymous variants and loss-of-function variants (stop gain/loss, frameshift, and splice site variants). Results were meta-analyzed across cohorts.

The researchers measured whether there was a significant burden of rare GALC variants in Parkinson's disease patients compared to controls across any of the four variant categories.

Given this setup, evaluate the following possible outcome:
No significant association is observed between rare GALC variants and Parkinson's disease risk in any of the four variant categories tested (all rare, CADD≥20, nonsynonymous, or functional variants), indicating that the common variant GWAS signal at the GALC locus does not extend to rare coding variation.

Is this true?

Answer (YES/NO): YES